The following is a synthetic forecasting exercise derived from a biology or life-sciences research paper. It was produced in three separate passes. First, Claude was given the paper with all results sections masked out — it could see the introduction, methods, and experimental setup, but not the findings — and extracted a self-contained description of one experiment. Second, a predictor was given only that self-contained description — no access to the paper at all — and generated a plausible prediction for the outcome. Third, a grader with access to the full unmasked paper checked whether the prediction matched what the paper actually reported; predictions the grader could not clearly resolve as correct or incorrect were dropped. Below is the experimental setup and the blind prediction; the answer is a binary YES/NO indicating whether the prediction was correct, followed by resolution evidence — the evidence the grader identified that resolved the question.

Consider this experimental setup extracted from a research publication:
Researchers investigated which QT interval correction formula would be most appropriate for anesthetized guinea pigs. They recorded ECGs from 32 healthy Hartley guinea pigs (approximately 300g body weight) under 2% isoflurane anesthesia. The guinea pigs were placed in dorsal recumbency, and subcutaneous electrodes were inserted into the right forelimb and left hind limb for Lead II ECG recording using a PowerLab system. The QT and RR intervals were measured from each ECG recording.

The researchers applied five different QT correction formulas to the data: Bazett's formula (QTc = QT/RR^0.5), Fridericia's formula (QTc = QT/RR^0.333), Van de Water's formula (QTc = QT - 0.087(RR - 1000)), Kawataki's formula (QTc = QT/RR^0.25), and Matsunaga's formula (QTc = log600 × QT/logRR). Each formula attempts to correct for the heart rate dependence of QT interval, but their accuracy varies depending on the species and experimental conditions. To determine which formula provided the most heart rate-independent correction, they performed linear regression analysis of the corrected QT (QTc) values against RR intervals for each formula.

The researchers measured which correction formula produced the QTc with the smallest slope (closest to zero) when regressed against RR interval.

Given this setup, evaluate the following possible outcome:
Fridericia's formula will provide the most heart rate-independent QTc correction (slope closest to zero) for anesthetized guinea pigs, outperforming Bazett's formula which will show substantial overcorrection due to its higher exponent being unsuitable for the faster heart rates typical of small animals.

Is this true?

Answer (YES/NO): NO